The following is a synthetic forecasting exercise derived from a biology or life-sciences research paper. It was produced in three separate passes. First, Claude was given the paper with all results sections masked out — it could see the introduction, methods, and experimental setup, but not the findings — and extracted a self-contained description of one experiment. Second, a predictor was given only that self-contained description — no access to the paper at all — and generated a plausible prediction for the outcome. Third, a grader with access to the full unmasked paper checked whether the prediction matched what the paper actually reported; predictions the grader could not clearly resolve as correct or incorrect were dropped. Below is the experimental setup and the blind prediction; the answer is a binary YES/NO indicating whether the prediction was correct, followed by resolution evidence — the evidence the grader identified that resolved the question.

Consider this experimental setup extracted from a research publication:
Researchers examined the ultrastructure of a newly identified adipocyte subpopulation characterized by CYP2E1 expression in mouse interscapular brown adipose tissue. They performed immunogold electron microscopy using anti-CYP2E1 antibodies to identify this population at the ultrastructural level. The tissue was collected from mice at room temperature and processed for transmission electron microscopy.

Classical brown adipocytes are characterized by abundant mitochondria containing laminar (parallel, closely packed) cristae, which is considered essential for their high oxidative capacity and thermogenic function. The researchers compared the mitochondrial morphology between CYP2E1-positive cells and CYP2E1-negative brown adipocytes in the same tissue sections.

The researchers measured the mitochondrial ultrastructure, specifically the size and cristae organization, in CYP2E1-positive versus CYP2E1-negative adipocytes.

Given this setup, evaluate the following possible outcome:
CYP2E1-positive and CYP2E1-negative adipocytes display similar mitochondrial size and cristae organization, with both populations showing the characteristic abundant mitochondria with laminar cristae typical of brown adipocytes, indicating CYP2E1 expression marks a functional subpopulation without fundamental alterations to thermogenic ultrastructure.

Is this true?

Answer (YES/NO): NO